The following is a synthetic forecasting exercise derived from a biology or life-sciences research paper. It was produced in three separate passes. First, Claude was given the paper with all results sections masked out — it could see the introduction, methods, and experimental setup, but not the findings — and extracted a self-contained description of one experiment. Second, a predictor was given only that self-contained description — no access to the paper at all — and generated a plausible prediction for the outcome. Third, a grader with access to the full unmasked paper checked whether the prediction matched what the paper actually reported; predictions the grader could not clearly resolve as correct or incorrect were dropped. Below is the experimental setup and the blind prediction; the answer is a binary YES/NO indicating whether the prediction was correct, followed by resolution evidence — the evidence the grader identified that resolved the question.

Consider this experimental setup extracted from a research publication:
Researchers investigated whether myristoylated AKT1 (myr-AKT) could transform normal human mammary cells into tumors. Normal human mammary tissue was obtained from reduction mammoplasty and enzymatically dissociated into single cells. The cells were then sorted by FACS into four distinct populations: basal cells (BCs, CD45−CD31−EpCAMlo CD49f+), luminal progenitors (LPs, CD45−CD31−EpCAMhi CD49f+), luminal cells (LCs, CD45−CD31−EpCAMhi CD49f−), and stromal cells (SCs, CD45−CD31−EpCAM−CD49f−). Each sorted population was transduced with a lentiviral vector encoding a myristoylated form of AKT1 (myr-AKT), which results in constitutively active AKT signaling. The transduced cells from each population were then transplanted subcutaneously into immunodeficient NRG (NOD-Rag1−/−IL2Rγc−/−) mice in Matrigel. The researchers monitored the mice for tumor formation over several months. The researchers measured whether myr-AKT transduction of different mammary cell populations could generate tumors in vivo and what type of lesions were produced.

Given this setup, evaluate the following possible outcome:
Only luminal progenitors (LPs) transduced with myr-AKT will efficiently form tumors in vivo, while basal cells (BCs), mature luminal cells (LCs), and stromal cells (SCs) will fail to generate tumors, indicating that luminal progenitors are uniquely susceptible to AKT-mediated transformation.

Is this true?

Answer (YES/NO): NO